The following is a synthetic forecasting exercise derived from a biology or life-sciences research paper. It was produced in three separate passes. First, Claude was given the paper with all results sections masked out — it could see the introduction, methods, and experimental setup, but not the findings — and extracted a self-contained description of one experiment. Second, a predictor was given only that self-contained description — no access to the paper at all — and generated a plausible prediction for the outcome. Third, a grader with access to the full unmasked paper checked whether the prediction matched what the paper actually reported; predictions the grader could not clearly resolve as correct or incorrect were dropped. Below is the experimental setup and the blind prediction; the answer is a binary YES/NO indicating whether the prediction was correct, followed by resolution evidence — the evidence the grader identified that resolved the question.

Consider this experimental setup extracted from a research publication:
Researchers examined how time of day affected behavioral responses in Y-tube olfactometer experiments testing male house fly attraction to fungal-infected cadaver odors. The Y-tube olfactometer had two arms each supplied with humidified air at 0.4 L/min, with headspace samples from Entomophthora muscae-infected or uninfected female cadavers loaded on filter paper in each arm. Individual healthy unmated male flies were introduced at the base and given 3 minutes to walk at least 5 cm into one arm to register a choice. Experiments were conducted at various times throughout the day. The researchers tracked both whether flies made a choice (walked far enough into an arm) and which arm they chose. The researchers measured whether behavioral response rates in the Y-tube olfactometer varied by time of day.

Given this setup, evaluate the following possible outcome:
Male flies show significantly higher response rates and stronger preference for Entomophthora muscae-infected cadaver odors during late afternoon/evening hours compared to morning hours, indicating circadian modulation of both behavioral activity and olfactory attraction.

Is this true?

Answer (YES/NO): NO